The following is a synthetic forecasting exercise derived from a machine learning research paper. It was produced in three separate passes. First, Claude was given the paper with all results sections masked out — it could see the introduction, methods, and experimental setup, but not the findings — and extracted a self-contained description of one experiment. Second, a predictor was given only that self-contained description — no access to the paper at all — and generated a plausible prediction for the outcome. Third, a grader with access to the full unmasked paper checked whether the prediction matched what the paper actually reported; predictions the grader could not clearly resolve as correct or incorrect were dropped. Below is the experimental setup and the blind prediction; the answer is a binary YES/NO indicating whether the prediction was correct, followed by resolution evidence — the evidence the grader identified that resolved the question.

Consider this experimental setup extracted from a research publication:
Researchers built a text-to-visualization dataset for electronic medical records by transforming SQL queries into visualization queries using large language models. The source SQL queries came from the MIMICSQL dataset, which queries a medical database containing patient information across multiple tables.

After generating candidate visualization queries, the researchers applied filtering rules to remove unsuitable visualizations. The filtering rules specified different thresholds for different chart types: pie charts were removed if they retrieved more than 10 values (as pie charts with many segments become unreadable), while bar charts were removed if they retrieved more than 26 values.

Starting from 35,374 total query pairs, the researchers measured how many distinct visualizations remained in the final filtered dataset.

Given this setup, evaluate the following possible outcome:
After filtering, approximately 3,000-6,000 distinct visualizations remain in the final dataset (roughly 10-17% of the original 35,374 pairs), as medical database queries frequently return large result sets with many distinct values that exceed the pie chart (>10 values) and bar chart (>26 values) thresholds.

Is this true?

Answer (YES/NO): NO